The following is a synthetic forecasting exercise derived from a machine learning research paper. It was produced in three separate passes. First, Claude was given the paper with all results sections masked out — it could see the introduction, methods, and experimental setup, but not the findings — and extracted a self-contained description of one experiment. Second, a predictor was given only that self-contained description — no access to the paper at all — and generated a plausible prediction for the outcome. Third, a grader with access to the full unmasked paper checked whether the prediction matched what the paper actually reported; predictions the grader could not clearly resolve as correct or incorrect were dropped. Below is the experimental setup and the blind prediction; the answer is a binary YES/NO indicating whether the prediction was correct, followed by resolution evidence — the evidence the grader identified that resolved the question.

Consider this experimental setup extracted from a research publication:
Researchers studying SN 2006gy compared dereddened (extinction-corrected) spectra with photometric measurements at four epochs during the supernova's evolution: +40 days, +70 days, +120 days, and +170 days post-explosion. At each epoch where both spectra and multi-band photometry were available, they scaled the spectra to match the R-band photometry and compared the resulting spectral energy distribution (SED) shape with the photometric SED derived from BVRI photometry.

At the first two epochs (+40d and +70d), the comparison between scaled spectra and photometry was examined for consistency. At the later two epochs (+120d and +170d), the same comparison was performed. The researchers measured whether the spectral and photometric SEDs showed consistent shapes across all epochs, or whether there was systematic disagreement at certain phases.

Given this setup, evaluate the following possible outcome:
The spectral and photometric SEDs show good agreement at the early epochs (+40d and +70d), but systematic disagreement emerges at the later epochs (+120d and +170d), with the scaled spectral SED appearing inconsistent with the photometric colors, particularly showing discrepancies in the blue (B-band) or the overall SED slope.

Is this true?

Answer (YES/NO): YES